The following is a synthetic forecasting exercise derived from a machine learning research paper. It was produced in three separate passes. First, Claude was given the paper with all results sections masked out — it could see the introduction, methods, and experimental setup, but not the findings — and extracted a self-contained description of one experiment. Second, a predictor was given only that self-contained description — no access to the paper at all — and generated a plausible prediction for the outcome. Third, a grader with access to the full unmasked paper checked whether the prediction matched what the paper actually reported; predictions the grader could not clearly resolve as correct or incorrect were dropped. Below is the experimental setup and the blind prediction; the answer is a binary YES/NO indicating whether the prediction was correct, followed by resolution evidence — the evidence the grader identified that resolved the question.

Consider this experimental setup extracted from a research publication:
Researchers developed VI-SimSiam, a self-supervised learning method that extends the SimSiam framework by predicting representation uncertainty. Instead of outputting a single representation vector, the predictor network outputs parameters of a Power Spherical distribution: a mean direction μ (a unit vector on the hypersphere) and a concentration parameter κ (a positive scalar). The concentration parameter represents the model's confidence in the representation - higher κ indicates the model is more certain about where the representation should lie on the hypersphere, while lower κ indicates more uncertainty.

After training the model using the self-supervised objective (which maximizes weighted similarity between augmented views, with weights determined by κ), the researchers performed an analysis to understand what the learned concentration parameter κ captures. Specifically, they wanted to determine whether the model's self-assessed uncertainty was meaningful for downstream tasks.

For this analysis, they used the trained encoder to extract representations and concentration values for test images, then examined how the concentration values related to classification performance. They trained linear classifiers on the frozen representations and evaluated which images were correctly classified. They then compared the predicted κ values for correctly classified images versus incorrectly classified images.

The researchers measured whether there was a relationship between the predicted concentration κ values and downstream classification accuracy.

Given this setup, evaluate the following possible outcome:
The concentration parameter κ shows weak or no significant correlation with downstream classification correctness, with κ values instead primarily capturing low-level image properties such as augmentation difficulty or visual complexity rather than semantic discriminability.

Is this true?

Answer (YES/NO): NO